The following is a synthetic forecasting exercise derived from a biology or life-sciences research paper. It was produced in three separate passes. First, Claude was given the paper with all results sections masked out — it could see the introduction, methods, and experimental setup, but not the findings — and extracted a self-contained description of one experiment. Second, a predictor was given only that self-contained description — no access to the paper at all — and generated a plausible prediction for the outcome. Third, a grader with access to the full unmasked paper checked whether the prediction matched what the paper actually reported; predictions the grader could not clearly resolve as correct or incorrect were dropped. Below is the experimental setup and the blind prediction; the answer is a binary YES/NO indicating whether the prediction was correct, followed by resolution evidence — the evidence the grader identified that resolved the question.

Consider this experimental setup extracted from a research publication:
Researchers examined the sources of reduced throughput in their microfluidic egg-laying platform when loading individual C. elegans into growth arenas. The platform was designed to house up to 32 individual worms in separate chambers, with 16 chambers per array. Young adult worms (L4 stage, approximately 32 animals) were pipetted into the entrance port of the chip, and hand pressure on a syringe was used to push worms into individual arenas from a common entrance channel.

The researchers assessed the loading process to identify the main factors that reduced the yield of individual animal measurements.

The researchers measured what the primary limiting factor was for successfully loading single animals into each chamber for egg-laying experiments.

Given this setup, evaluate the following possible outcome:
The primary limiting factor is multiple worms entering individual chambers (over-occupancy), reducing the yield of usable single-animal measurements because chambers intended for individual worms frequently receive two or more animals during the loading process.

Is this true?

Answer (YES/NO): NO